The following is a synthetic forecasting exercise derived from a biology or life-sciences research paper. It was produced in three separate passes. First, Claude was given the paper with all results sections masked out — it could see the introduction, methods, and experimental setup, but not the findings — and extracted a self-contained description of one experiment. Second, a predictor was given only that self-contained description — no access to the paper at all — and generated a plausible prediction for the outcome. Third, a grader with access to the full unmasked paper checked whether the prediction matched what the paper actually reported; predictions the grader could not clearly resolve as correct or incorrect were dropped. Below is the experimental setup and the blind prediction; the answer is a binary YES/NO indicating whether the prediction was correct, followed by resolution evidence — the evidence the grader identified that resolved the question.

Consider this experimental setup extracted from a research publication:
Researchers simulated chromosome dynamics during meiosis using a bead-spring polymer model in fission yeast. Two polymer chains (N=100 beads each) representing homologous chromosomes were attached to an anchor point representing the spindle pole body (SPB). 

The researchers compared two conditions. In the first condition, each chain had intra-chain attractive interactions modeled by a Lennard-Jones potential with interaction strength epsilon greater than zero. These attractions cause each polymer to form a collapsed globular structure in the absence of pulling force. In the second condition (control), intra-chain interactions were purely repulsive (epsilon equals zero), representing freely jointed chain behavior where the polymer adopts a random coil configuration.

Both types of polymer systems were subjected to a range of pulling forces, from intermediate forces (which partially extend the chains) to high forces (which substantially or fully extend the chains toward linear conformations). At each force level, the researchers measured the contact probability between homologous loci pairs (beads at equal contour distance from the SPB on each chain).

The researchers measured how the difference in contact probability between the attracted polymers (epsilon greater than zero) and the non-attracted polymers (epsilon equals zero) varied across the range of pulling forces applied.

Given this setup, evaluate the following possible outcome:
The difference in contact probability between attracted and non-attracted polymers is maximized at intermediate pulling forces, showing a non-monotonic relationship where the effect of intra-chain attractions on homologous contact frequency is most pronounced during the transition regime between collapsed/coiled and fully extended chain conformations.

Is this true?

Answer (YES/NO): NO